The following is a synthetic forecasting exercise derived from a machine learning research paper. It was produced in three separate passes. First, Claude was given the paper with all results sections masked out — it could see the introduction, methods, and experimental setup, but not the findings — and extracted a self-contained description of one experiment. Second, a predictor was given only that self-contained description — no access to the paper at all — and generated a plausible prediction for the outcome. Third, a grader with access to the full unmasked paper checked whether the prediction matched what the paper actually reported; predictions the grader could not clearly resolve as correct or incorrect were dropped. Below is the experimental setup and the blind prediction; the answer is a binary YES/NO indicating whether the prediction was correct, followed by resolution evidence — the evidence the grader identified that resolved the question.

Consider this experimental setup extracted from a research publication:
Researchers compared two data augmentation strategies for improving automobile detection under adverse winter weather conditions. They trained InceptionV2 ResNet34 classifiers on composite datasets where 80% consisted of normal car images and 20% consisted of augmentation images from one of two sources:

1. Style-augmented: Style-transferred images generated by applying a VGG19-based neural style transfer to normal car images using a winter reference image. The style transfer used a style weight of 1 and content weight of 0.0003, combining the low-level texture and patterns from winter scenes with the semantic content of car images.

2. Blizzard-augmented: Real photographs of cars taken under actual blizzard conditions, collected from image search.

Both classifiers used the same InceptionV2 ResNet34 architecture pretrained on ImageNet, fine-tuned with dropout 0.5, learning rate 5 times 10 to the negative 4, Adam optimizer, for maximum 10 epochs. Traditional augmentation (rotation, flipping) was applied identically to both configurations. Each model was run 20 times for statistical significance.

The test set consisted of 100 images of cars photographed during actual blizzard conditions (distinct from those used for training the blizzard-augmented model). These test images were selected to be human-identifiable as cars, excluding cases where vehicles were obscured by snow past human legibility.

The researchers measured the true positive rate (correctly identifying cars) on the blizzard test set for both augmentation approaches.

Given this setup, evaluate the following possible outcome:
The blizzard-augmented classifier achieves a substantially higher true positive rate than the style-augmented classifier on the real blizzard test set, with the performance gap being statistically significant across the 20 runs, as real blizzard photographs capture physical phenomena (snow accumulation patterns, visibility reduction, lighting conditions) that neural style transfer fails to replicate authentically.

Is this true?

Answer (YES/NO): YES